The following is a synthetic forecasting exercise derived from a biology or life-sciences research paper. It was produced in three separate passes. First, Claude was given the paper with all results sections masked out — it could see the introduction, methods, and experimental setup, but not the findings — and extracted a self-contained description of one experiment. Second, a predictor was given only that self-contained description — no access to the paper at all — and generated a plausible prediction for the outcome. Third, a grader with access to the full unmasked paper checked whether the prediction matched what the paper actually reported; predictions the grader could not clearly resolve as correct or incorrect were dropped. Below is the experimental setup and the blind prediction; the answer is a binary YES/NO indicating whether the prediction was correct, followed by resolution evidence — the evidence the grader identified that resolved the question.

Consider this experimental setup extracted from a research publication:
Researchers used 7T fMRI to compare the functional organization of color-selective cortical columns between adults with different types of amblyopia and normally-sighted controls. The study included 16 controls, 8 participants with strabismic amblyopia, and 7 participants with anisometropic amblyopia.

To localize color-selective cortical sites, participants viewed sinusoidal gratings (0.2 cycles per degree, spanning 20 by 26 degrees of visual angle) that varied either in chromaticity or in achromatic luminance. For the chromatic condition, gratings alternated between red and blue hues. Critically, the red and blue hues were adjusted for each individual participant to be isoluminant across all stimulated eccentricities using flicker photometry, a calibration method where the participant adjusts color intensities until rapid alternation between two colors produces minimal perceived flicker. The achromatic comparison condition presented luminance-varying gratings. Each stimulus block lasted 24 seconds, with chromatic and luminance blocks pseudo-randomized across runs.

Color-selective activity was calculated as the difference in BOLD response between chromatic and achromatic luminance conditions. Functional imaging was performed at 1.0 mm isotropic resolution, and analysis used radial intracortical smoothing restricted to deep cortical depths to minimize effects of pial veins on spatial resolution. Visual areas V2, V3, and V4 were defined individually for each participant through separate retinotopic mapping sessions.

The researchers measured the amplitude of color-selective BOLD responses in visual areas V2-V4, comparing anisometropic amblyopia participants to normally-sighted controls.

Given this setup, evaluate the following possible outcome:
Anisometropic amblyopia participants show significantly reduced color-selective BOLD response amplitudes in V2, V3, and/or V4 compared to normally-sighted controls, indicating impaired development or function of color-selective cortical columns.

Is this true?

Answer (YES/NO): NO